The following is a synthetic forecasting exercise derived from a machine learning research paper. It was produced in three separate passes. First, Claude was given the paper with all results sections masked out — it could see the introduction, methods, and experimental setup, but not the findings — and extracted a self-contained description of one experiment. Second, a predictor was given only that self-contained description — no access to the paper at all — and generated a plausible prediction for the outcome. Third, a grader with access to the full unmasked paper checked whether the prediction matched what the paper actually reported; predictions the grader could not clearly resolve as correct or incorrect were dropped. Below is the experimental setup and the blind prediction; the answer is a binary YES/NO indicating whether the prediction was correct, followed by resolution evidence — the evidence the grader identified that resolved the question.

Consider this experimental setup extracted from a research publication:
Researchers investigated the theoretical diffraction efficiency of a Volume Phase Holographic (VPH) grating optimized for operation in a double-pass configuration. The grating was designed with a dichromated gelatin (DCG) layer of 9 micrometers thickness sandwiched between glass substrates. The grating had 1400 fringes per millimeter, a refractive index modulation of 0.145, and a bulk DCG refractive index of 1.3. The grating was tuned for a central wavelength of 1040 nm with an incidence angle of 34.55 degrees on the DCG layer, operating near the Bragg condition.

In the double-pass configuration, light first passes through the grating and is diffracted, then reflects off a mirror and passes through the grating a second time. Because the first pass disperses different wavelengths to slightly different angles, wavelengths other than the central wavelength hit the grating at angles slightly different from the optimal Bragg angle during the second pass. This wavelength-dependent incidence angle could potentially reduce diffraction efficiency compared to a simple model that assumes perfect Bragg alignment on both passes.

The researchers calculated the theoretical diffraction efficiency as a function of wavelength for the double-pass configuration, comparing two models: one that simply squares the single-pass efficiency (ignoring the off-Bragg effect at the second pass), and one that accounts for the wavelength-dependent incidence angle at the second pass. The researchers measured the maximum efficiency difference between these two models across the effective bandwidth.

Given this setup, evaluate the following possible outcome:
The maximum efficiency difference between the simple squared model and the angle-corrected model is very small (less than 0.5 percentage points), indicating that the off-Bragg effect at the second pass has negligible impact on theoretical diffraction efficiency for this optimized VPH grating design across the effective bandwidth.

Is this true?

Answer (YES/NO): NO